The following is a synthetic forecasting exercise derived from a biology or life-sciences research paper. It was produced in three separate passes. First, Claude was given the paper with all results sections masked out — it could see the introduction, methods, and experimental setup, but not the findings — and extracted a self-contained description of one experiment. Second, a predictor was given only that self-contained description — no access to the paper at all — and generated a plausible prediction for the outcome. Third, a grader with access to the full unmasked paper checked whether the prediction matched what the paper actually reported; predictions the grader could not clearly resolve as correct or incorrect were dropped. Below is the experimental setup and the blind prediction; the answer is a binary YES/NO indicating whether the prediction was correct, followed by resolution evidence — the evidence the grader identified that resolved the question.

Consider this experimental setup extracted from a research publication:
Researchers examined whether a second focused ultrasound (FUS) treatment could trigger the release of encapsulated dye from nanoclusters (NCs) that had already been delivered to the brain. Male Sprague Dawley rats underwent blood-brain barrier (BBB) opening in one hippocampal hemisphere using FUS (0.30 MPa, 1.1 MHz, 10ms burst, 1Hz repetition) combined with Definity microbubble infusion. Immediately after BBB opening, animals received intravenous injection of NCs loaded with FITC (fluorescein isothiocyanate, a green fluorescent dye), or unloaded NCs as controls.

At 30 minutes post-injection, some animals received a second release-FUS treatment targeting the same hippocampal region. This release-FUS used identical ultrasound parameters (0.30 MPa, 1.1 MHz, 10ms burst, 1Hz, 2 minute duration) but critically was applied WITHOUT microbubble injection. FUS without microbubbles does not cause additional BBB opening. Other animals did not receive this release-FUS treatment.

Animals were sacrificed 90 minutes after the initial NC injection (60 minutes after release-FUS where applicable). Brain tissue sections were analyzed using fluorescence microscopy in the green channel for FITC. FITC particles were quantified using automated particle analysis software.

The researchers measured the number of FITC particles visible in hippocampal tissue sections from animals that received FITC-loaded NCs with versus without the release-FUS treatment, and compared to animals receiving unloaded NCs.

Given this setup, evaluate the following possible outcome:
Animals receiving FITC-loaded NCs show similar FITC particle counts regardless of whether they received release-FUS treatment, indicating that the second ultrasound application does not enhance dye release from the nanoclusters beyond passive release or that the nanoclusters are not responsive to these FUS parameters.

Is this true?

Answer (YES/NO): NO